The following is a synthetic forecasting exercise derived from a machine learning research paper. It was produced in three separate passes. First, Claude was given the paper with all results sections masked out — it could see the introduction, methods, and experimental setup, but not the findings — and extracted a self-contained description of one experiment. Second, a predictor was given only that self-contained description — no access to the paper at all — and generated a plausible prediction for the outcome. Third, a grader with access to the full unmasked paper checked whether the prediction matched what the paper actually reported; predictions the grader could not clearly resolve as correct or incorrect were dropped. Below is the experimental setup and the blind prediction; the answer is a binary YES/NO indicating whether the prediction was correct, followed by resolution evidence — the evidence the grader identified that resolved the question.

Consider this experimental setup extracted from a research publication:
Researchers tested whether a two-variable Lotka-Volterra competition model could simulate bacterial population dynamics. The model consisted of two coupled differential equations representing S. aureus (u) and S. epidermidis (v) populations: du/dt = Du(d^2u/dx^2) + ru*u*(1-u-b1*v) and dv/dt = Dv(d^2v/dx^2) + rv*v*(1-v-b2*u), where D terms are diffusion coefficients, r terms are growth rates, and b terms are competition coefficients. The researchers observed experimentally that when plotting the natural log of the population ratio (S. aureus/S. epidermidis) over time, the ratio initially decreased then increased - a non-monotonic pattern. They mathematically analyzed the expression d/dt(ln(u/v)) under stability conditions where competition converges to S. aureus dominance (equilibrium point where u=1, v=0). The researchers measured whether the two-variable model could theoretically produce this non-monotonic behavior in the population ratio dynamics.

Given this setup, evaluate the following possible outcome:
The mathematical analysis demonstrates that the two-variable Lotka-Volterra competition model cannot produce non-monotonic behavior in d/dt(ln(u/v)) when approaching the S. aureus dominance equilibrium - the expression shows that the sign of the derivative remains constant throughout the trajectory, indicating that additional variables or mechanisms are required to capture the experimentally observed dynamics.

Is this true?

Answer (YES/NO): YES